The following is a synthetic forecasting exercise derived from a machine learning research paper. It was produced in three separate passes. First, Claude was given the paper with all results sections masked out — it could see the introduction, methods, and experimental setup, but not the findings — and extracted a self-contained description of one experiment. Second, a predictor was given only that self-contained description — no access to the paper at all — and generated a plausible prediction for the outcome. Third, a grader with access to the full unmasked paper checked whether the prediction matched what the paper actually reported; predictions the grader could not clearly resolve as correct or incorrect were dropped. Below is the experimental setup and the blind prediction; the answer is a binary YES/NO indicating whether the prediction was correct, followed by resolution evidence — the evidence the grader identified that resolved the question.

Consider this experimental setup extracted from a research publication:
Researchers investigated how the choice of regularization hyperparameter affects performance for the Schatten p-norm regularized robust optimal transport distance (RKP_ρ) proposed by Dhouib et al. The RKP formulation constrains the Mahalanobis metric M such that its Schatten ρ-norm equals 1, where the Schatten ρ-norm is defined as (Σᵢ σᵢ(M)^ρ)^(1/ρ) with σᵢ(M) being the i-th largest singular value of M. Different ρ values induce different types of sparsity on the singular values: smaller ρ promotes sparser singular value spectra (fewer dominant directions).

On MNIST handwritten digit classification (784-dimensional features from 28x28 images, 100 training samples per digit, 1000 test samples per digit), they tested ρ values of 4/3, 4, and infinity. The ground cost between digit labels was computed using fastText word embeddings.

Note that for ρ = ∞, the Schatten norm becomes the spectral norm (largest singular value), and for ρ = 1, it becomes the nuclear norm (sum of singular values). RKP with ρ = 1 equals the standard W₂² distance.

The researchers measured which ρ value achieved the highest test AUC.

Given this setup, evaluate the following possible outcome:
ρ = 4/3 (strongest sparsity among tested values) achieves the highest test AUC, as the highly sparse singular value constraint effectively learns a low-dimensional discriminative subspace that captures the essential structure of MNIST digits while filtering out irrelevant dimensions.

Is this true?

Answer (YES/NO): NO